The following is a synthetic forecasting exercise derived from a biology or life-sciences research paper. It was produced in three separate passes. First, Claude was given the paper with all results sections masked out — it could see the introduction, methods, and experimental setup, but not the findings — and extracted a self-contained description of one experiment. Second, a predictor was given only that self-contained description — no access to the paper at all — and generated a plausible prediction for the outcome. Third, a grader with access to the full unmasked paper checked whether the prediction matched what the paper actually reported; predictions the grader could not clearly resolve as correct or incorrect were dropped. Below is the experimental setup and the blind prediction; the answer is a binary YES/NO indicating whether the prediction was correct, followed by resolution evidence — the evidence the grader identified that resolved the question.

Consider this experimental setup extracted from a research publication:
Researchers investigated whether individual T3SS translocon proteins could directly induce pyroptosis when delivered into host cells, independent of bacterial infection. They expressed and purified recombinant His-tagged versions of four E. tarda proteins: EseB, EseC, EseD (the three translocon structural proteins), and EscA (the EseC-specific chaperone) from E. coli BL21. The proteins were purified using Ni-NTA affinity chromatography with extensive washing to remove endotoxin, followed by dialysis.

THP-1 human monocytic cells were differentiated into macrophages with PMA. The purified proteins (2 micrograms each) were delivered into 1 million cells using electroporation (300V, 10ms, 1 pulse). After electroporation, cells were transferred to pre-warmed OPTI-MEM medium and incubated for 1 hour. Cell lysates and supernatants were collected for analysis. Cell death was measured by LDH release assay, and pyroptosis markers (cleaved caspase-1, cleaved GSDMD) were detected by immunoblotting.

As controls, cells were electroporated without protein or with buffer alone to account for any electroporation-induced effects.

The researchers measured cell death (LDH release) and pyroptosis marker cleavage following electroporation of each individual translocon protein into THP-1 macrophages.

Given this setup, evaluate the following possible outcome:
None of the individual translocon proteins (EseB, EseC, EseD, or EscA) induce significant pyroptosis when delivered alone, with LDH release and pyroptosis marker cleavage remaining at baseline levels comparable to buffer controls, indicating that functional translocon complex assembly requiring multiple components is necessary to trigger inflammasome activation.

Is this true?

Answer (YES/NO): NO